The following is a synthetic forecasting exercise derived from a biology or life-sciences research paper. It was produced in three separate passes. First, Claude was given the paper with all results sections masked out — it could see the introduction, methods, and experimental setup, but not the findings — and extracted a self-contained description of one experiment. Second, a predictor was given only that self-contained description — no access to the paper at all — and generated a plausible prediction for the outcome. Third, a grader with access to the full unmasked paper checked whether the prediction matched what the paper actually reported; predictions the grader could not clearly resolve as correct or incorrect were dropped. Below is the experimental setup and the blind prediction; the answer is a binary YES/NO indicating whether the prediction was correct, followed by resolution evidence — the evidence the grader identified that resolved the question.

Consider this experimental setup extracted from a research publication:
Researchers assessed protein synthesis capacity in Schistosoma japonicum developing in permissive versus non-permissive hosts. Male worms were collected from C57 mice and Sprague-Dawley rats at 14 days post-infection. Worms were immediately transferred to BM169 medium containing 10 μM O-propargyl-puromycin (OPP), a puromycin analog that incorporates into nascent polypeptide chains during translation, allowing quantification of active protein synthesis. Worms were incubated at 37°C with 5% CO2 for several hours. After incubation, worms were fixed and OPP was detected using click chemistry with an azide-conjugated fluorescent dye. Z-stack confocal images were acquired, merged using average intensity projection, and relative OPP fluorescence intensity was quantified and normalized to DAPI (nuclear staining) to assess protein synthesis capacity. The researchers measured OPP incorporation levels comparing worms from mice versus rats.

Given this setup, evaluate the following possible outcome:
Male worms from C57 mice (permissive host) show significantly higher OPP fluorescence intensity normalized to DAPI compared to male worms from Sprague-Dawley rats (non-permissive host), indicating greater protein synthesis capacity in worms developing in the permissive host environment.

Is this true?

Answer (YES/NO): YES